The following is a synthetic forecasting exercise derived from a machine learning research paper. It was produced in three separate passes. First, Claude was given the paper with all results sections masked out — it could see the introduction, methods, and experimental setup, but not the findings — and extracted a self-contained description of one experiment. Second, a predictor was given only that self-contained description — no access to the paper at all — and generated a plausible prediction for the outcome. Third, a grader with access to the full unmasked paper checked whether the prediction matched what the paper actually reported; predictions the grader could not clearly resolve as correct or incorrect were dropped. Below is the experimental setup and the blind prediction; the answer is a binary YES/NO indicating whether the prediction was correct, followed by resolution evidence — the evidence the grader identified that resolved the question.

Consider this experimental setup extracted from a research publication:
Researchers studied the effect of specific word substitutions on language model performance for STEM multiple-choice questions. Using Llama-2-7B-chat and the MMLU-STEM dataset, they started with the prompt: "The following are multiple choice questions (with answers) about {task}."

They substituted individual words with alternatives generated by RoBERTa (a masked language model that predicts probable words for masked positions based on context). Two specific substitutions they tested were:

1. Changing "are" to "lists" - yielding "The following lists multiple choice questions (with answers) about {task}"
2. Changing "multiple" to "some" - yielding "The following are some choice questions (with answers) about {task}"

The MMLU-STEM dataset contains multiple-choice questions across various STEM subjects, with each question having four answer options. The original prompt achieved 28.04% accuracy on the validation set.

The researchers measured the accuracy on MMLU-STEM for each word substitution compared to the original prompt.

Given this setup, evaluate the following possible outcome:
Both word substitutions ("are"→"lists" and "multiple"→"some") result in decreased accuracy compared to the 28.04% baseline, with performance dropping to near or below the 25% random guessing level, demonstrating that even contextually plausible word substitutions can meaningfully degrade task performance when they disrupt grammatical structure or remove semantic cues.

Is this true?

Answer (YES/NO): NO